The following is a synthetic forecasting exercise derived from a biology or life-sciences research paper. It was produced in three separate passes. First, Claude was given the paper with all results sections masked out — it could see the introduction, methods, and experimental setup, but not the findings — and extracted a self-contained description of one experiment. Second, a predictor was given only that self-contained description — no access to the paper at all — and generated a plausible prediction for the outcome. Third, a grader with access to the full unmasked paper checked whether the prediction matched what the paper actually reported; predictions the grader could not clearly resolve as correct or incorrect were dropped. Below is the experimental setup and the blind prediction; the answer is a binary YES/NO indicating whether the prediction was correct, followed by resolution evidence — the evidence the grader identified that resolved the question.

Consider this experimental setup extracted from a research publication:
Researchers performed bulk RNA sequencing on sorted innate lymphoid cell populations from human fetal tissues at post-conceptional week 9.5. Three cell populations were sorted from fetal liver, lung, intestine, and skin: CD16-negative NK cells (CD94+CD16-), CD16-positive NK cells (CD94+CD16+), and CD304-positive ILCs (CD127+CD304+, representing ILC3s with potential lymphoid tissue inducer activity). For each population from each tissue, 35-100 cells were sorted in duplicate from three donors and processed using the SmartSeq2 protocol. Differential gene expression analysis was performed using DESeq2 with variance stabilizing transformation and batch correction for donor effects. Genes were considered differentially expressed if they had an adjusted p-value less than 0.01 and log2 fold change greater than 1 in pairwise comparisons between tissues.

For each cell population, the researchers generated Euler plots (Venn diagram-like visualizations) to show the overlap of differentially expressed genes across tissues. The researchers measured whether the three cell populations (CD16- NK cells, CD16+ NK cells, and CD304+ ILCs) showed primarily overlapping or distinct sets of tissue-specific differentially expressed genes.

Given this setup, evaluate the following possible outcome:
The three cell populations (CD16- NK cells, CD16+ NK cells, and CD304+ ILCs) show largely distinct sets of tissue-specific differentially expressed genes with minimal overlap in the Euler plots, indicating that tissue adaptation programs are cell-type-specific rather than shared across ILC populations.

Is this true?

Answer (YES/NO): YES